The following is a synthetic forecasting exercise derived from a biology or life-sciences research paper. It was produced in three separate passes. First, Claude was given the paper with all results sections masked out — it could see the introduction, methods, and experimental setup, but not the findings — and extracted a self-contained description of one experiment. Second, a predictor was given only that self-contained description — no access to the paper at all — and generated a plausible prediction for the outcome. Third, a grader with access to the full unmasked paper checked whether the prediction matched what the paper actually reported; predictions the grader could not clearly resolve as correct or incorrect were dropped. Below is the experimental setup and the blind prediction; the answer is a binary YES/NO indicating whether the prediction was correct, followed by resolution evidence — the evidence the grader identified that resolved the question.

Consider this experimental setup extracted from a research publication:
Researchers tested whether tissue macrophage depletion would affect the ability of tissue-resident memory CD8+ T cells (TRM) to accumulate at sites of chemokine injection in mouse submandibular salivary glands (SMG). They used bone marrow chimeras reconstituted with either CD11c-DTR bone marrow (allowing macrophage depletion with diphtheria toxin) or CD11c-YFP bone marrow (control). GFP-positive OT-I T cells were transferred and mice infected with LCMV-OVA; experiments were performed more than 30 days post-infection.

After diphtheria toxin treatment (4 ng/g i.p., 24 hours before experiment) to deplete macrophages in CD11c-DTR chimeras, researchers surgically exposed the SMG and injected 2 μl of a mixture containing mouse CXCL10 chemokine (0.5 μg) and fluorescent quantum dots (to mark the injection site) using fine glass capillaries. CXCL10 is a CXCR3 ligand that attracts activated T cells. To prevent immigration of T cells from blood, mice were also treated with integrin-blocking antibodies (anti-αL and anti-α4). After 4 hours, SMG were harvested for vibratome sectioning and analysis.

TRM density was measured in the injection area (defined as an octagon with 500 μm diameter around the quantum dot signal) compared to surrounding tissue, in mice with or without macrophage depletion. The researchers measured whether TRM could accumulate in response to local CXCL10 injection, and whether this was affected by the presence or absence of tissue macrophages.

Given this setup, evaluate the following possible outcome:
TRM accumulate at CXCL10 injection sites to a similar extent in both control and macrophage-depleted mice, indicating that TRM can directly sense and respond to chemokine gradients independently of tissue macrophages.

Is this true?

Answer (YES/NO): NO